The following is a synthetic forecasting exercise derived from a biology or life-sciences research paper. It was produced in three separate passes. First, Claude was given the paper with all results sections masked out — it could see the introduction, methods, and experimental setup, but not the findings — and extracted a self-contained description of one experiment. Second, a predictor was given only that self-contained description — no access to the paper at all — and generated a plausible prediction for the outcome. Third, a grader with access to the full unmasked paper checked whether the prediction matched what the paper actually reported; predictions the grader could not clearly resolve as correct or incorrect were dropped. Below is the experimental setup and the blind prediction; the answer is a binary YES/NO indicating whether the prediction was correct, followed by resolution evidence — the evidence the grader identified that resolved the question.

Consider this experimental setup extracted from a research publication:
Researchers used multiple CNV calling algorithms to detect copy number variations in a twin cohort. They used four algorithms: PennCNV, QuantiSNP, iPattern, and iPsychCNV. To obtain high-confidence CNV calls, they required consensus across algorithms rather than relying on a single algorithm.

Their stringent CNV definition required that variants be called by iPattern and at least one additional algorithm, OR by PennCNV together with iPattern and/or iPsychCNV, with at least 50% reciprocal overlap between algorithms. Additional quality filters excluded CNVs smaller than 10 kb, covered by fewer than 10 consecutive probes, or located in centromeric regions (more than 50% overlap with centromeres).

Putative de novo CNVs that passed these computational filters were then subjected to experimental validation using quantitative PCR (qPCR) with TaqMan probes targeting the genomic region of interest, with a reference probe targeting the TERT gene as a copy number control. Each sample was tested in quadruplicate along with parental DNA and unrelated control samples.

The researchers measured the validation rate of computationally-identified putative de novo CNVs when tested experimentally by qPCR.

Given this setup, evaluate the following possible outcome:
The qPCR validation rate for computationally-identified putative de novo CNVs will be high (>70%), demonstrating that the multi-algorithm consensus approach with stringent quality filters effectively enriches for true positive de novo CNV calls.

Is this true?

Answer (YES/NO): NO